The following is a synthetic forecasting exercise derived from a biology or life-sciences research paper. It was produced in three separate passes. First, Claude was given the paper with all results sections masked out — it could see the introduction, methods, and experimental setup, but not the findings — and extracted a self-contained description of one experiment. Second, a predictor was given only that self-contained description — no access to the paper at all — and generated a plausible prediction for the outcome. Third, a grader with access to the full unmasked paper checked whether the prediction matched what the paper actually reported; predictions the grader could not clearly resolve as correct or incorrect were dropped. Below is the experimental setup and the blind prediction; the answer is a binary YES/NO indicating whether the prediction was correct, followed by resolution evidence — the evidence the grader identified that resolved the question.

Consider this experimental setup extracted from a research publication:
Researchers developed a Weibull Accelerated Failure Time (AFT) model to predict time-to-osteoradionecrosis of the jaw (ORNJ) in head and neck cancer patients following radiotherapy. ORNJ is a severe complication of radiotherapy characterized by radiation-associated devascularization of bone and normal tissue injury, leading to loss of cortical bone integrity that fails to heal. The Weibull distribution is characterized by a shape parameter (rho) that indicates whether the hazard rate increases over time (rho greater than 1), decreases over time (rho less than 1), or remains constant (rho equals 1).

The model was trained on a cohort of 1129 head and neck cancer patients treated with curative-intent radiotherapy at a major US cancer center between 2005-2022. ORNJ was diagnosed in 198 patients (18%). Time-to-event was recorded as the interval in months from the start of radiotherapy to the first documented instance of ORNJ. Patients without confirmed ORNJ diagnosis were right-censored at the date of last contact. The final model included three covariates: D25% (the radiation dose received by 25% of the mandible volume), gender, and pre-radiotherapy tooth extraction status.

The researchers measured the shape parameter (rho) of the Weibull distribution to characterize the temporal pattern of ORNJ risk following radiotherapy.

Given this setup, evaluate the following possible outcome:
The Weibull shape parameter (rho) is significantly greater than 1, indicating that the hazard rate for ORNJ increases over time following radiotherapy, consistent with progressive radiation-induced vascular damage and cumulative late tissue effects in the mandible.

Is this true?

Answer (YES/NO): NO